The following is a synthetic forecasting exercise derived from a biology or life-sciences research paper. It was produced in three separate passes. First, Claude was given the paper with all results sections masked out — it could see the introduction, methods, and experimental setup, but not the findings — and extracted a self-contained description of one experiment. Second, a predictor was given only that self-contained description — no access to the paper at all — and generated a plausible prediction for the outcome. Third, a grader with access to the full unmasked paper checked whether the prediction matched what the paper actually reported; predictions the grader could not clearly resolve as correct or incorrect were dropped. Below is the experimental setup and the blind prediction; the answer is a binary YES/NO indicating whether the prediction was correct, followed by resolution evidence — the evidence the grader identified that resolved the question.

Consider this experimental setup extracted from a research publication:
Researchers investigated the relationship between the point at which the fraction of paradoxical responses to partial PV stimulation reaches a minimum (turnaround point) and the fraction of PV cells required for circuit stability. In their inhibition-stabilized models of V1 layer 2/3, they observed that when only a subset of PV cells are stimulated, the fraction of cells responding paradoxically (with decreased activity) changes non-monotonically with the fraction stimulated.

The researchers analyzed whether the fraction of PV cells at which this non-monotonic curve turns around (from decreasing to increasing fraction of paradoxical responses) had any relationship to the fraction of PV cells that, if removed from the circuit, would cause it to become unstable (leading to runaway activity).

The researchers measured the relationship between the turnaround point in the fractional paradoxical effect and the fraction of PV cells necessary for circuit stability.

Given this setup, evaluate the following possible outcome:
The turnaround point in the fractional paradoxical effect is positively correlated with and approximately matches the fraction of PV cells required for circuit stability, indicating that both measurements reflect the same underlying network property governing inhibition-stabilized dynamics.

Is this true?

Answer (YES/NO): YES